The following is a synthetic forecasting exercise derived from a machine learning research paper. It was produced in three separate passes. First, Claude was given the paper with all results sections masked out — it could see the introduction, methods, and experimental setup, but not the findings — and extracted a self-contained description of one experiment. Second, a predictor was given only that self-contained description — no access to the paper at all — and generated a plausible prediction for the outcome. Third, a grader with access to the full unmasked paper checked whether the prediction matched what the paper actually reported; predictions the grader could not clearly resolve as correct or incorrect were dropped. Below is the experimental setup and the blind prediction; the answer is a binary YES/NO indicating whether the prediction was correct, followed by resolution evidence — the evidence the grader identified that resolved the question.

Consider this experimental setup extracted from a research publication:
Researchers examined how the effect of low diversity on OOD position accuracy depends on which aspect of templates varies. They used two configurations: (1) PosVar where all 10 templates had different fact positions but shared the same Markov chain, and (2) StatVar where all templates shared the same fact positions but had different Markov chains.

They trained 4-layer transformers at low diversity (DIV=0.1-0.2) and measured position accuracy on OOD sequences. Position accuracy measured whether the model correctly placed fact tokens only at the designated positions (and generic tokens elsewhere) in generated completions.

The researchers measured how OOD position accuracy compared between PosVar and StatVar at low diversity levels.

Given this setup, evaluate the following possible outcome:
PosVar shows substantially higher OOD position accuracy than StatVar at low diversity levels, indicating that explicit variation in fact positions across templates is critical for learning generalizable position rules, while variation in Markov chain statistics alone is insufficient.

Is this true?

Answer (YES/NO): NO